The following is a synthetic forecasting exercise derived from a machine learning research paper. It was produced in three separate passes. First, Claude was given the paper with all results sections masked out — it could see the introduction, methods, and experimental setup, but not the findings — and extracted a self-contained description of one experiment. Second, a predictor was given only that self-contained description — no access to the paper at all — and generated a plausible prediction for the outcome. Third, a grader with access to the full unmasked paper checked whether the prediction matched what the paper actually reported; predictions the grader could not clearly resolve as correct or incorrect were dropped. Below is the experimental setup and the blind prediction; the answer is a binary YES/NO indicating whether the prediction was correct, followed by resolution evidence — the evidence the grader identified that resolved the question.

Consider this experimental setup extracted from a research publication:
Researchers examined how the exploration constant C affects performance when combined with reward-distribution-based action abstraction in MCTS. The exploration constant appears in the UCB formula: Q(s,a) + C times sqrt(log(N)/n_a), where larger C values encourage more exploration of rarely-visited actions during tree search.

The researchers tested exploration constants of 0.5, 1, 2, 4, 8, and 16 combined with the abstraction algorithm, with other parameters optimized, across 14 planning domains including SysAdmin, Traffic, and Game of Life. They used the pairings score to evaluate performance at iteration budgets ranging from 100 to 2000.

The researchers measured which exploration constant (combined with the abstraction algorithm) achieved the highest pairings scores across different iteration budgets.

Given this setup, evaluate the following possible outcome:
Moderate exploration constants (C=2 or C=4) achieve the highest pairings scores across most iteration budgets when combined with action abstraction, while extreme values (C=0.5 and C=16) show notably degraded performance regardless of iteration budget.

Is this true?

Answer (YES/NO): NO